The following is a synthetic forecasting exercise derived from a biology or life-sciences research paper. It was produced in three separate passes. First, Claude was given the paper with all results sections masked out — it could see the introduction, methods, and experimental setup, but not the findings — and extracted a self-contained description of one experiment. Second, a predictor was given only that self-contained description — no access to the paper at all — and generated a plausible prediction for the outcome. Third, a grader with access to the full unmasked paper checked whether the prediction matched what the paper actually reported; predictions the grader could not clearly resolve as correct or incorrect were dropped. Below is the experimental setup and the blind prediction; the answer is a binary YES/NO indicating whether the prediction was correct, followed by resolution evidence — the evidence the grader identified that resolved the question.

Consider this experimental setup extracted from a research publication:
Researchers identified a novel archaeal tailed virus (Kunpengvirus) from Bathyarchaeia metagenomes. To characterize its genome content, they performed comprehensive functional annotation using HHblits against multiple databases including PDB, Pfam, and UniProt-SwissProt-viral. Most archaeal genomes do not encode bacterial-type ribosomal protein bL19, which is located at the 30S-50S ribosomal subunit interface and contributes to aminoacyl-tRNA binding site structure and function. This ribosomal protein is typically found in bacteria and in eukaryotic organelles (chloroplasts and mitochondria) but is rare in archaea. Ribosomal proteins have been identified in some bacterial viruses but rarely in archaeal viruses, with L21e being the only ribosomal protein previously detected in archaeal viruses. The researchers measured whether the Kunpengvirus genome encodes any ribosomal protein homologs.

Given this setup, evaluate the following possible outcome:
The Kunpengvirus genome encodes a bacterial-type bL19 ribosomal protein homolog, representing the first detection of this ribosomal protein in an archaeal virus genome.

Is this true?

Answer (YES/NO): YES